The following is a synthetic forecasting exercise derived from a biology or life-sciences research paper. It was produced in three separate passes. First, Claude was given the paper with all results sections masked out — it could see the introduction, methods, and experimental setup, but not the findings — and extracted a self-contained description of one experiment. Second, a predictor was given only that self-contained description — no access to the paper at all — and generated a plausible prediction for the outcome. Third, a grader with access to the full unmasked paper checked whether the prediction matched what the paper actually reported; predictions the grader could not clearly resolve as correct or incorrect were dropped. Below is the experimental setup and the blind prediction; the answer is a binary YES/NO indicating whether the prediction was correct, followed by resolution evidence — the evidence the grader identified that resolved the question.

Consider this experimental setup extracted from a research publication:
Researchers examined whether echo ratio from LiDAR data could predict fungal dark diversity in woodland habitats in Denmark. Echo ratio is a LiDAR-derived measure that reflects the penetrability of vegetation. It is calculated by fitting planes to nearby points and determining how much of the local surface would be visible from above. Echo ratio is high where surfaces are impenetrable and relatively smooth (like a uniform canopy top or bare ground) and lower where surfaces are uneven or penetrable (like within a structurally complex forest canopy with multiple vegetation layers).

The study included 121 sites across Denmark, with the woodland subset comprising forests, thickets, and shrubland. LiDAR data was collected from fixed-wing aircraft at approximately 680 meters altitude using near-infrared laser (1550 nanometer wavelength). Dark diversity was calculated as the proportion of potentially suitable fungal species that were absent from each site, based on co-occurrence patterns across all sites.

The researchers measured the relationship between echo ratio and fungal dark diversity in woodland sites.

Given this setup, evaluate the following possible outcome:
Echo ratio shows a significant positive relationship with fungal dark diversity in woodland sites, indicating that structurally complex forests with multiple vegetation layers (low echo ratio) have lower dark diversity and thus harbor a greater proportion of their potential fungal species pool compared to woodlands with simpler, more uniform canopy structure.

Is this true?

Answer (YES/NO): NO